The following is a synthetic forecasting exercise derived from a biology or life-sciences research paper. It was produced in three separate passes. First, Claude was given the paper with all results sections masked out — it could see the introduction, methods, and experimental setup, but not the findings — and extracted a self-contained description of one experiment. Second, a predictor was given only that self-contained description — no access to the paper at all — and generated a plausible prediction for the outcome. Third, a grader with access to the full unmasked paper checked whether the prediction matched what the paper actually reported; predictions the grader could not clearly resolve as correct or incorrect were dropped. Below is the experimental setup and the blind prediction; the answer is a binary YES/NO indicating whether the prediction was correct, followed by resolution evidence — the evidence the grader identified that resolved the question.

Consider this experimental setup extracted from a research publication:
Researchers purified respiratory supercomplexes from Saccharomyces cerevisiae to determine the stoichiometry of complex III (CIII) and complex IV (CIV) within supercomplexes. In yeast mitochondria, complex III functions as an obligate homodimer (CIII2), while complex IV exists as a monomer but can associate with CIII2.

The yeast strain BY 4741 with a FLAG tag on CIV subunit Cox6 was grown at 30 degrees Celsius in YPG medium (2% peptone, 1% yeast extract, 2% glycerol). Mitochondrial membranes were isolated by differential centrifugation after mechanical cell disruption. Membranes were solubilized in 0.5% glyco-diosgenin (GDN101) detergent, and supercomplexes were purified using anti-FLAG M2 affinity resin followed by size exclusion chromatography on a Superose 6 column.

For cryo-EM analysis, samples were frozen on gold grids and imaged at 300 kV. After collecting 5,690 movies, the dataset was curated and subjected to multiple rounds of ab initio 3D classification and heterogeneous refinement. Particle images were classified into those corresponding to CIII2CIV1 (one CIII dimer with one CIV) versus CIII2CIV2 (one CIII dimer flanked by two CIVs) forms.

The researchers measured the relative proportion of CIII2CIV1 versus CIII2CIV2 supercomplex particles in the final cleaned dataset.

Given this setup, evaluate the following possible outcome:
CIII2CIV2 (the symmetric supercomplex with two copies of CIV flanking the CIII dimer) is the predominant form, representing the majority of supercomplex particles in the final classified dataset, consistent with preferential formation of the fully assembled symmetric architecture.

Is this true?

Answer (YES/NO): NO